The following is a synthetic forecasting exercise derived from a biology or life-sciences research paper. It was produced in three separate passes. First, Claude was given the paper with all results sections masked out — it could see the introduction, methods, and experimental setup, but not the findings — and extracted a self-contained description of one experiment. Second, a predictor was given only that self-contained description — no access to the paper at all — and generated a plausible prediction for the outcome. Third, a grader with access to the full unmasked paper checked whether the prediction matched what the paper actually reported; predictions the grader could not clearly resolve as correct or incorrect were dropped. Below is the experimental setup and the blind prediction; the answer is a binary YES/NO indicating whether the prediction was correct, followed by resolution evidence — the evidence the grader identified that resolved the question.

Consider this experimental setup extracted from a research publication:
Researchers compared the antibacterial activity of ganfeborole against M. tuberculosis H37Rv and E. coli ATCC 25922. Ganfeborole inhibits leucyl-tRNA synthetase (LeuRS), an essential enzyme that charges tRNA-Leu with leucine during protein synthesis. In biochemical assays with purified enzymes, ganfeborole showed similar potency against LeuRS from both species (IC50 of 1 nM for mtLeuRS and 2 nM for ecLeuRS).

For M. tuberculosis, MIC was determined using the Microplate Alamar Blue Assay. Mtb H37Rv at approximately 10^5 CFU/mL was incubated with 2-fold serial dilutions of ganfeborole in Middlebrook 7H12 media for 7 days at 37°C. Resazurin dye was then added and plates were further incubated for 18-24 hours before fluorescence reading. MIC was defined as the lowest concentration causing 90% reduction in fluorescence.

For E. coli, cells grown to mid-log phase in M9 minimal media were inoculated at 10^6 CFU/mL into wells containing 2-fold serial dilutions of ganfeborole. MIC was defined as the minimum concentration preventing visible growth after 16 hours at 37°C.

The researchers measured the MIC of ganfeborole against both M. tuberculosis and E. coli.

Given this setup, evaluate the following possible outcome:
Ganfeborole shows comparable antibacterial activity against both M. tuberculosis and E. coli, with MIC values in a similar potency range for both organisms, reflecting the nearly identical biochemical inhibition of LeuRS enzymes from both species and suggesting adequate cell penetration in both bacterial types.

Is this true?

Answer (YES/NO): NO